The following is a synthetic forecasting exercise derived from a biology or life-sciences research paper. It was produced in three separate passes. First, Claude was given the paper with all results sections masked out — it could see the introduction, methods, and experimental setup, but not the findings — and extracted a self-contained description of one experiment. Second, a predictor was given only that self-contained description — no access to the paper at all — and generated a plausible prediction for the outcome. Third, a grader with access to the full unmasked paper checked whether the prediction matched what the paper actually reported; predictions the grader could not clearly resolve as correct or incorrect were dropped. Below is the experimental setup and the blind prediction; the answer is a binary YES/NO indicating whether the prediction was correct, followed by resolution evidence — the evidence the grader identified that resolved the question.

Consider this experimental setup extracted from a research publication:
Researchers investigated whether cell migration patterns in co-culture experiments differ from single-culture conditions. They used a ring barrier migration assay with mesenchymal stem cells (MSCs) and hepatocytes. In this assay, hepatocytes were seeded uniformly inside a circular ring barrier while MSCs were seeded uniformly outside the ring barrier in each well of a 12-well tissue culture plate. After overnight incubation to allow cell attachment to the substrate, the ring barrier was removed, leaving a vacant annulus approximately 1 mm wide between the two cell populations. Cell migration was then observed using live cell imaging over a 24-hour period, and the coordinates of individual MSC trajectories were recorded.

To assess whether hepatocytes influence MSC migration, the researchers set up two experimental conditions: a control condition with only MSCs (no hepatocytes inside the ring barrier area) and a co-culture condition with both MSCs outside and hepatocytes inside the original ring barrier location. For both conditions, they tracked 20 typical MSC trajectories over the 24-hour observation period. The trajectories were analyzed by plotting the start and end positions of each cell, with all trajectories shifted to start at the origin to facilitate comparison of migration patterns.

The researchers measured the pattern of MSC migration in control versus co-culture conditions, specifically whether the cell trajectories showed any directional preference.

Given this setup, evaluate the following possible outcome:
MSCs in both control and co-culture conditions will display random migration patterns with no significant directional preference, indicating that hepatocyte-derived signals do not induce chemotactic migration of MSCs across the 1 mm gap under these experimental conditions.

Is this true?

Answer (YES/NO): NO